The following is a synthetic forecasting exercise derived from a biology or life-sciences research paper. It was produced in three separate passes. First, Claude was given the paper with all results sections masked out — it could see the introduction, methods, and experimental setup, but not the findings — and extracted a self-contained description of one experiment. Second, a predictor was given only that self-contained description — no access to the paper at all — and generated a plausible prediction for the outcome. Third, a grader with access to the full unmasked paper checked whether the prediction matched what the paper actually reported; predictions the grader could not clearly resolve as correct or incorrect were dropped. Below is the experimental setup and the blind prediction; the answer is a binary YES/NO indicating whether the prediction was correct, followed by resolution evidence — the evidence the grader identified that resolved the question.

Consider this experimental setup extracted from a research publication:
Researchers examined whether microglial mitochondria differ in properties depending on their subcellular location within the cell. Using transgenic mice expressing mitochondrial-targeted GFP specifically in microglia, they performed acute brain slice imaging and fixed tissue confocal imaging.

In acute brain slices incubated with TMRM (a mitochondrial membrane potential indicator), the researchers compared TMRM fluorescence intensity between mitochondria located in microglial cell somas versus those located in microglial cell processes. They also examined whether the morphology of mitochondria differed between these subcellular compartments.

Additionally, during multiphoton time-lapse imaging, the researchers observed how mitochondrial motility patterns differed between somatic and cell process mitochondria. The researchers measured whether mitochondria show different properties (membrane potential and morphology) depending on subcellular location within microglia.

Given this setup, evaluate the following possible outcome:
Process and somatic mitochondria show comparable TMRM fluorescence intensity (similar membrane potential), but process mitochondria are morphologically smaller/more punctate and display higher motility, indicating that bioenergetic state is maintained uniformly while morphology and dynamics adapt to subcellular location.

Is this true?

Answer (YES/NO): NO